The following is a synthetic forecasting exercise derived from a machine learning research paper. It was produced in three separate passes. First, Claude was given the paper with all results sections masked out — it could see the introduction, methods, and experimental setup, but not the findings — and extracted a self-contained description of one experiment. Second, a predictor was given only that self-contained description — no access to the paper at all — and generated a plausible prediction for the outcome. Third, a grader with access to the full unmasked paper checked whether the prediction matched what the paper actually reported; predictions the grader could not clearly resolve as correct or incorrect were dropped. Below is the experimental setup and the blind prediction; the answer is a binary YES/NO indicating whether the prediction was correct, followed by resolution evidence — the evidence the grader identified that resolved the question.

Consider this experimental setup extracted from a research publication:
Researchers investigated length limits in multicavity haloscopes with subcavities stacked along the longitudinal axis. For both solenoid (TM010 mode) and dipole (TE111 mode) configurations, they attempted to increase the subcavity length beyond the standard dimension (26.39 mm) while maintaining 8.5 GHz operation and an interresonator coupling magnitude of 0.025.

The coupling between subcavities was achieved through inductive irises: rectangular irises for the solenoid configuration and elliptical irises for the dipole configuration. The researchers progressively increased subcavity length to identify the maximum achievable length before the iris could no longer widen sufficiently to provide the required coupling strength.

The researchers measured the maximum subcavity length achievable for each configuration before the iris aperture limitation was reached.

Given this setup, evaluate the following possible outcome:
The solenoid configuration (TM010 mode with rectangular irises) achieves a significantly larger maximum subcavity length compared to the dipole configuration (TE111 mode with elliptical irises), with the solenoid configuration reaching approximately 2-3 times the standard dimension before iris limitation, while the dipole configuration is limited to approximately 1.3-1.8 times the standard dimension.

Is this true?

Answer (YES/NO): NO